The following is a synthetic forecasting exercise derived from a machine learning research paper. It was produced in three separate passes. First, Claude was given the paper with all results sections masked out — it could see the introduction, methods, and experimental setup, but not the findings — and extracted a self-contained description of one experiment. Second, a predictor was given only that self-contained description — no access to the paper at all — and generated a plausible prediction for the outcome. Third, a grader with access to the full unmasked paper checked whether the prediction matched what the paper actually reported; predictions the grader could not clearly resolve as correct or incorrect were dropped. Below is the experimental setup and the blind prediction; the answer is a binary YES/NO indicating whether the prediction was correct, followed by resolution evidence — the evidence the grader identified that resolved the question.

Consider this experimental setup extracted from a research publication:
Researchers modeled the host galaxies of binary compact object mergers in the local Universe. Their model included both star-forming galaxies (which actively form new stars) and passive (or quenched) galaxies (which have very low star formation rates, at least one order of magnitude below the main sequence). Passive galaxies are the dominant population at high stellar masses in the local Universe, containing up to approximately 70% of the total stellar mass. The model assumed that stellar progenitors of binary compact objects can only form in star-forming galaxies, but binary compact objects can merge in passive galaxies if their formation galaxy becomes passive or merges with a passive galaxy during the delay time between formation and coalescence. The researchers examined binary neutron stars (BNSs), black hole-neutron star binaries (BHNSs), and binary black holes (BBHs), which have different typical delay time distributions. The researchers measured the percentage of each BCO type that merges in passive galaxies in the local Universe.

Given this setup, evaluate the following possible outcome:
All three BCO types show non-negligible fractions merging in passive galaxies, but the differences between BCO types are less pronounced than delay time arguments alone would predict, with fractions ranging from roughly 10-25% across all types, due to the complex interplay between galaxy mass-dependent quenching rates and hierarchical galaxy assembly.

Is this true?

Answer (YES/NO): NO